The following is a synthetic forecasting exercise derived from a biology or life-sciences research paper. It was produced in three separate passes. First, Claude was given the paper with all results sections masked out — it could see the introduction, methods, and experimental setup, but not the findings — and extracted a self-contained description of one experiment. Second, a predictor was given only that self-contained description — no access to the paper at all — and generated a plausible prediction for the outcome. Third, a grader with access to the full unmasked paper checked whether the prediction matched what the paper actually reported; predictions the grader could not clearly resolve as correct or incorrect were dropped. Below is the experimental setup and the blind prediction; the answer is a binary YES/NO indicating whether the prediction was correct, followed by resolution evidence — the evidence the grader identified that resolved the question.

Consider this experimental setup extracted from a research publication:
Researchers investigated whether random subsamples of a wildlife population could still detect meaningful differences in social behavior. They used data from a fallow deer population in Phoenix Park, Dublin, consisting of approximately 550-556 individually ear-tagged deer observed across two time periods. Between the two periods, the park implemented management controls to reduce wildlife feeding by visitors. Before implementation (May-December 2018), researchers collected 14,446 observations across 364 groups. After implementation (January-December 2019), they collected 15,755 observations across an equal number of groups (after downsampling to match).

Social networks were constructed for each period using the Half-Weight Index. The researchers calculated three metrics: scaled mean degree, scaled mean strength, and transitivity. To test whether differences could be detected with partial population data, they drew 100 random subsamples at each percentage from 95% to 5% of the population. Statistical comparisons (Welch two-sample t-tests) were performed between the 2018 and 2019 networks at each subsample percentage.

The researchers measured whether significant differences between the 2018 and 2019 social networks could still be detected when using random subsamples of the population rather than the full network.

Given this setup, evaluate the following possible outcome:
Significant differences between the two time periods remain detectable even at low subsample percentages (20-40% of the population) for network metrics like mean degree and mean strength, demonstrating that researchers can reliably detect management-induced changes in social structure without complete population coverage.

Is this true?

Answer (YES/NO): YES